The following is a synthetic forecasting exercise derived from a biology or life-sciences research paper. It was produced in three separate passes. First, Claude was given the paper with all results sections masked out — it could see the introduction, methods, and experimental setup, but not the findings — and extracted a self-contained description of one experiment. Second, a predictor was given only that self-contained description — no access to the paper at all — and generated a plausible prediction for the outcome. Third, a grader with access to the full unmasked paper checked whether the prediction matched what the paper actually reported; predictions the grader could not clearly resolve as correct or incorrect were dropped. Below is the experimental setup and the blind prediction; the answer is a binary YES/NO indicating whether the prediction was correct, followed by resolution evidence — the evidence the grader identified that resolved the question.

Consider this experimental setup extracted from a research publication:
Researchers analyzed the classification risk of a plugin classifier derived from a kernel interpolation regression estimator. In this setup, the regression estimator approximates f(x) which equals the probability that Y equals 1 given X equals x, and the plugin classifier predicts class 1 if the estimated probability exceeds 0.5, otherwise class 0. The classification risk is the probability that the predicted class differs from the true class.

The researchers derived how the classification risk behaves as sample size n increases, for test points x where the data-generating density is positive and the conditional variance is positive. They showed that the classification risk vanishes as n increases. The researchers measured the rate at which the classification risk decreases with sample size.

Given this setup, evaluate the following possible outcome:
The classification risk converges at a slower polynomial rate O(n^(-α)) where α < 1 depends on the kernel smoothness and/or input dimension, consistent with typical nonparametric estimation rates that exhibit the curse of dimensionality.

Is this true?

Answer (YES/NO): NO